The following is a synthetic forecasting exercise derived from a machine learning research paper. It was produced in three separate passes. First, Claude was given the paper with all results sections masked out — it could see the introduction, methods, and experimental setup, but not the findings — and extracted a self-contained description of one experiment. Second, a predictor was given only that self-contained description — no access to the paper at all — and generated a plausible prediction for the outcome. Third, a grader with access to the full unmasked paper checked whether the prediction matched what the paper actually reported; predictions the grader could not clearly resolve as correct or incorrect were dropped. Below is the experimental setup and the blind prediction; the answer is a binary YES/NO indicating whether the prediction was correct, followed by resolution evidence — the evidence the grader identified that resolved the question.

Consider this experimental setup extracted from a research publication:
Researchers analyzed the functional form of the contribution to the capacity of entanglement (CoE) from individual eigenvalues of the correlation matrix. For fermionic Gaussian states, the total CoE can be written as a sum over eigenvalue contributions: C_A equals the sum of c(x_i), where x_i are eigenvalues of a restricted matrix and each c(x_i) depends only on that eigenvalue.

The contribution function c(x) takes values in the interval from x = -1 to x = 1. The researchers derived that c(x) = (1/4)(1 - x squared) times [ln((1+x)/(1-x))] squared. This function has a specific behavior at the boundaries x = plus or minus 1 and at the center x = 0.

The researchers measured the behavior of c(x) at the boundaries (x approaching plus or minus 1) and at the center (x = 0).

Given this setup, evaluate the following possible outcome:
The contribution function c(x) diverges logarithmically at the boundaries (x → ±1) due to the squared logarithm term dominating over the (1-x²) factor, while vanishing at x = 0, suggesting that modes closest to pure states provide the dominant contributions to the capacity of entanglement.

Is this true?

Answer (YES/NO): NO